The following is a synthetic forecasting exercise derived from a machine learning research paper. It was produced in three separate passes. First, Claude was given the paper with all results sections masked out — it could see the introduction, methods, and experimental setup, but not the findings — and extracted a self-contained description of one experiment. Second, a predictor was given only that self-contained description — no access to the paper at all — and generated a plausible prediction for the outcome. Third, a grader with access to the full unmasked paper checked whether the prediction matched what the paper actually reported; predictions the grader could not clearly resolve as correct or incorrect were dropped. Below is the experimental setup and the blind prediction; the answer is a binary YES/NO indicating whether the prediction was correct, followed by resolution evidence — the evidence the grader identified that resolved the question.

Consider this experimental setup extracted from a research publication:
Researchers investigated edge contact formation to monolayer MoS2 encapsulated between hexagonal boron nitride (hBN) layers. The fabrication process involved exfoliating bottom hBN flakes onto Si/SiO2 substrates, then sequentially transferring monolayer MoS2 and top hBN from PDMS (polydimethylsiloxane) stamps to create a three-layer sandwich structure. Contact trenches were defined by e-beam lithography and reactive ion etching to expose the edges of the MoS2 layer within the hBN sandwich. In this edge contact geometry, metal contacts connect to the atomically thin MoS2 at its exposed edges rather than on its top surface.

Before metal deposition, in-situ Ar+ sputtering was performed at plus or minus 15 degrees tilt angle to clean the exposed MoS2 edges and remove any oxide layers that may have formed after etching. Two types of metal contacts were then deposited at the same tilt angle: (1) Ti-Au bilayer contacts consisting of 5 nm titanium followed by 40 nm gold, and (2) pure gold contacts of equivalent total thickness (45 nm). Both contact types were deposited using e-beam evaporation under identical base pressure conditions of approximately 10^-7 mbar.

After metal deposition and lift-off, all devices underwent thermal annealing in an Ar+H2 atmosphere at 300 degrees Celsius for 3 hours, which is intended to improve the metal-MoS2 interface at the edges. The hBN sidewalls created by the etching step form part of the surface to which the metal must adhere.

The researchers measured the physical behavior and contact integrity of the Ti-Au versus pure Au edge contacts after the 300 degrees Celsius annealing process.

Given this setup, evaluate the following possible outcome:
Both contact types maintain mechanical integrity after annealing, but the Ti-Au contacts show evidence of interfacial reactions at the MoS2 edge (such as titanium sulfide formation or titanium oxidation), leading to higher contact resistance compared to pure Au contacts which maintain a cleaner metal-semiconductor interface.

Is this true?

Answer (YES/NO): NO